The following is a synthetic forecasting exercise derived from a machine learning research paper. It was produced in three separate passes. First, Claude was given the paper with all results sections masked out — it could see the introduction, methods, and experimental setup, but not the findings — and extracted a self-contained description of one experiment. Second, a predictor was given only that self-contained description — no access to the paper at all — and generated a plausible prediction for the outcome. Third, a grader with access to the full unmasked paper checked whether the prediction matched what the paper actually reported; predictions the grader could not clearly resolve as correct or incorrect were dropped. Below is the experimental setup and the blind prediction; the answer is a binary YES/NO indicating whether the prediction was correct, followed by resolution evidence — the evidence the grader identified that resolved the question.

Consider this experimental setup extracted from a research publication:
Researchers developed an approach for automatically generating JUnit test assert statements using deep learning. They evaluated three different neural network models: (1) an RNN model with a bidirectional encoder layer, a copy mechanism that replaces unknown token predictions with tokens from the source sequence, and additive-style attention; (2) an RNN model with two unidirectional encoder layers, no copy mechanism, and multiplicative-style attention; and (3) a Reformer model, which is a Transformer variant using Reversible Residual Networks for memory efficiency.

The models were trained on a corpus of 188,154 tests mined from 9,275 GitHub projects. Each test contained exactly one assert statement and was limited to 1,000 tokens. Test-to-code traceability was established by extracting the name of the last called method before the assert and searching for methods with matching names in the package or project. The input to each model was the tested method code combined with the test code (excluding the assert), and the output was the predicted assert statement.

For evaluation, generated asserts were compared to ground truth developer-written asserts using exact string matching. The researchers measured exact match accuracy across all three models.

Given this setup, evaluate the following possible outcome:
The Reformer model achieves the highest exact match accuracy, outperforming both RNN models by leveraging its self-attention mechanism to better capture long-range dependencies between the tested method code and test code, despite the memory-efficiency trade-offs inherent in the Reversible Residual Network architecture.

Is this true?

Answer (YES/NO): YES